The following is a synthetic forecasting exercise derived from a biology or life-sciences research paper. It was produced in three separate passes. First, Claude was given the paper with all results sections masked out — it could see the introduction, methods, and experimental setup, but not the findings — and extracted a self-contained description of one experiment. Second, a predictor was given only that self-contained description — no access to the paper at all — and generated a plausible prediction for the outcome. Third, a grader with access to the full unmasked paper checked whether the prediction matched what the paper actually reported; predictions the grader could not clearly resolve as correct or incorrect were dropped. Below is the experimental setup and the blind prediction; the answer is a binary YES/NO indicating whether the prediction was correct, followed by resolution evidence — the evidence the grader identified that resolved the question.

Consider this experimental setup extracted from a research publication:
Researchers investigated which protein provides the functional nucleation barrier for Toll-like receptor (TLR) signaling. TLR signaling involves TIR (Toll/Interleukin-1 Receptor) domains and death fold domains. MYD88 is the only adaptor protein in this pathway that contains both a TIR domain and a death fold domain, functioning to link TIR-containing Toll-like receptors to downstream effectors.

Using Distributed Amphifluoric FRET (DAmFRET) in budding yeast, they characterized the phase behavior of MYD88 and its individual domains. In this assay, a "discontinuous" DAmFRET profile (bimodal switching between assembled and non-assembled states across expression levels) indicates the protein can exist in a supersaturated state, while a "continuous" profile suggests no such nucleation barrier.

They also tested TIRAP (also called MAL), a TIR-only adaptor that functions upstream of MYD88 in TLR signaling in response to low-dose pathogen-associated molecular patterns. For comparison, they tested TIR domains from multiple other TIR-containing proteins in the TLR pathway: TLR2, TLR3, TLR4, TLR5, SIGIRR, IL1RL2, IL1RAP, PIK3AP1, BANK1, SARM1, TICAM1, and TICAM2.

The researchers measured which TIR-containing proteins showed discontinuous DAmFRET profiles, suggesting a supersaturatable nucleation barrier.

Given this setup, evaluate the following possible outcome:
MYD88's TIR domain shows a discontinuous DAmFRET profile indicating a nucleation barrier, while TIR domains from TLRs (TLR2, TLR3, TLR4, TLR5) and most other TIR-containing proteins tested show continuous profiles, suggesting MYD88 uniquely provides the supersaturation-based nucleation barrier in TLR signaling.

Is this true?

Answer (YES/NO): NO